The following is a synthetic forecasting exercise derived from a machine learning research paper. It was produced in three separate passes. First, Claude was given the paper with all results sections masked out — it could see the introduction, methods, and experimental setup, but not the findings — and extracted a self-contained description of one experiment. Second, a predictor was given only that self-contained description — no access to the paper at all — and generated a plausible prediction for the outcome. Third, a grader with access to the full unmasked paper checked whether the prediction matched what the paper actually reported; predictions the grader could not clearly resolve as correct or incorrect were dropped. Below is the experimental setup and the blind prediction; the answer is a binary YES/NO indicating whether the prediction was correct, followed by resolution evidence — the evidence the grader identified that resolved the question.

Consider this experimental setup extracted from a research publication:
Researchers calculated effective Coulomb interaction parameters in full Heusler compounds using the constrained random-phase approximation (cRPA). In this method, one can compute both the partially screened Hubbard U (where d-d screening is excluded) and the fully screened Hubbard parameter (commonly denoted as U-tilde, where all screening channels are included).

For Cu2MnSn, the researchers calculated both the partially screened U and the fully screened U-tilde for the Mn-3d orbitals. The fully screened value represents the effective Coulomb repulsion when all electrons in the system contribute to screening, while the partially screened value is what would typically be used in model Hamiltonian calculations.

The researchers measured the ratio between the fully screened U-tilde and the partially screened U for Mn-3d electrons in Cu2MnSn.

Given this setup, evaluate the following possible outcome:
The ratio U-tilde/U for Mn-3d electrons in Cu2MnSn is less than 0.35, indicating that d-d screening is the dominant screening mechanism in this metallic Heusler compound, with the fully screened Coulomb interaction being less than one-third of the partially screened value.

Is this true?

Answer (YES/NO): YES